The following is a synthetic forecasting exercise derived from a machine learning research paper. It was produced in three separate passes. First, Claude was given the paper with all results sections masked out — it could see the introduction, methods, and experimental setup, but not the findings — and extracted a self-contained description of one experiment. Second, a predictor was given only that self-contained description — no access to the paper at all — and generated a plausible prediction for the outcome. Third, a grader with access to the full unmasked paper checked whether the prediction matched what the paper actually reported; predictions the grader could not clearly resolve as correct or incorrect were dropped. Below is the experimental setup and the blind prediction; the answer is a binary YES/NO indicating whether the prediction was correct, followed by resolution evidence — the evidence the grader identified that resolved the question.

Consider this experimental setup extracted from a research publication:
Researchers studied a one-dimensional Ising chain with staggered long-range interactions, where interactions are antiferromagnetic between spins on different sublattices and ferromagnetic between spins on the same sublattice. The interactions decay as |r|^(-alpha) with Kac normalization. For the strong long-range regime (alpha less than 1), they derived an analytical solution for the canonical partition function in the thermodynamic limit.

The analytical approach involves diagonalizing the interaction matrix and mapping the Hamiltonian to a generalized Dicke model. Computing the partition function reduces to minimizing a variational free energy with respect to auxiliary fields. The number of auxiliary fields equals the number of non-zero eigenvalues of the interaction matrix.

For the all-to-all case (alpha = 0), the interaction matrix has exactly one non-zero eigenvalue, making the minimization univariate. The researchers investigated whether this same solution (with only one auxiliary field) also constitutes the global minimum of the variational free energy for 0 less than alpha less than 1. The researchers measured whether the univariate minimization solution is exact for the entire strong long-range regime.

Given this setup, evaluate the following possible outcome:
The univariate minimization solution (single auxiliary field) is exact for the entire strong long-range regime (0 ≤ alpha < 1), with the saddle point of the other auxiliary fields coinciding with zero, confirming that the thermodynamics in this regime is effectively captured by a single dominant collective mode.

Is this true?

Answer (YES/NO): YES